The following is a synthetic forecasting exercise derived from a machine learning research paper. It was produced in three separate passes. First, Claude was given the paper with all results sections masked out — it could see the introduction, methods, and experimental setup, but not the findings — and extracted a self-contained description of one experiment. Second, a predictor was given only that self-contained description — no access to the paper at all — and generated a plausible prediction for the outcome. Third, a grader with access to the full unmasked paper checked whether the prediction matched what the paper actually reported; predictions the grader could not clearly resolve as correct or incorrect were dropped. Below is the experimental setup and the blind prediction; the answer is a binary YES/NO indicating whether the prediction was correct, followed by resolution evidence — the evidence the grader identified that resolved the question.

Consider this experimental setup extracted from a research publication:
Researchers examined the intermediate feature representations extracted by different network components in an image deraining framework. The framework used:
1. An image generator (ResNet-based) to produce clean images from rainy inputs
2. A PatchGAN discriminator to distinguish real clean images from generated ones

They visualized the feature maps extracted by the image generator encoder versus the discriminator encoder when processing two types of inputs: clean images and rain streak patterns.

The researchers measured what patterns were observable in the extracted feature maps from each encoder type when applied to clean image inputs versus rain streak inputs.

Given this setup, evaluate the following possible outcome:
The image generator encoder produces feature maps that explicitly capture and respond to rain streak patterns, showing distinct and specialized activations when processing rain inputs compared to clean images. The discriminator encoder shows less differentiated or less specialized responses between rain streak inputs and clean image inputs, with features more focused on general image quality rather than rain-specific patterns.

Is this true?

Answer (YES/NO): NO